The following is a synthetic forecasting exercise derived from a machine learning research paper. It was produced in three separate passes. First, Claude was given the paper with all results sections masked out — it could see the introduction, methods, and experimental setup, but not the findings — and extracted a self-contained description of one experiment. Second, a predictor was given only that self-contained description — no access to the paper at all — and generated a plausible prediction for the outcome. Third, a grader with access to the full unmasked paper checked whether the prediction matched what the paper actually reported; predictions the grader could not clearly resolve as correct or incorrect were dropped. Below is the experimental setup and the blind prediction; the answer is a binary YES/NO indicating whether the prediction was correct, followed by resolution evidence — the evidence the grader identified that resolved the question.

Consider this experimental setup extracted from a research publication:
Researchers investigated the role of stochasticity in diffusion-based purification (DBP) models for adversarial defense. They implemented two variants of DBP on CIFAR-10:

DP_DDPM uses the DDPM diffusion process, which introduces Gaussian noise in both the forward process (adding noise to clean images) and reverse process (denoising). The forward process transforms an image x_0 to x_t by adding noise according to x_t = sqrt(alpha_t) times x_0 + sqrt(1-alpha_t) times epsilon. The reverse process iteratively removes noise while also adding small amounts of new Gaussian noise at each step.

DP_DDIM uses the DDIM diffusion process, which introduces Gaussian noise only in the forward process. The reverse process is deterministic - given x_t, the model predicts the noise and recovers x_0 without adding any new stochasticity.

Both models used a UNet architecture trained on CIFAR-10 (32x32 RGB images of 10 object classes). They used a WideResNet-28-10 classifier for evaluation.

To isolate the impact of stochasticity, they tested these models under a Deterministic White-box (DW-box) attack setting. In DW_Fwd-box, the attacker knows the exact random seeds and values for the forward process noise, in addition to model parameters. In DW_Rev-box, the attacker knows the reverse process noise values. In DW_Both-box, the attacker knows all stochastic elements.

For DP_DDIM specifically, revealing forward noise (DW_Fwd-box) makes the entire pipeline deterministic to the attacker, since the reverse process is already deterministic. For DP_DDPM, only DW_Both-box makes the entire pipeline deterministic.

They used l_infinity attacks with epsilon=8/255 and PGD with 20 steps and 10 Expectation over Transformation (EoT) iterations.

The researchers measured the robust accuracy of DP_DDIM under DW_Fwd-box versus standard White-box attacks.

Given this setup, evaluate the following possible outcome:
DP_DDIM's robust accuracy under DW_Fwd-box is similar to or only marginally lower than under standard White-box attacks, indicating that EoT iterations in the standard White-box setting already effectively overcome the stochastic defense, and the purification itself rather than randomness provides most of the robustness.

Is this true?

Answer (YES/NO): NO